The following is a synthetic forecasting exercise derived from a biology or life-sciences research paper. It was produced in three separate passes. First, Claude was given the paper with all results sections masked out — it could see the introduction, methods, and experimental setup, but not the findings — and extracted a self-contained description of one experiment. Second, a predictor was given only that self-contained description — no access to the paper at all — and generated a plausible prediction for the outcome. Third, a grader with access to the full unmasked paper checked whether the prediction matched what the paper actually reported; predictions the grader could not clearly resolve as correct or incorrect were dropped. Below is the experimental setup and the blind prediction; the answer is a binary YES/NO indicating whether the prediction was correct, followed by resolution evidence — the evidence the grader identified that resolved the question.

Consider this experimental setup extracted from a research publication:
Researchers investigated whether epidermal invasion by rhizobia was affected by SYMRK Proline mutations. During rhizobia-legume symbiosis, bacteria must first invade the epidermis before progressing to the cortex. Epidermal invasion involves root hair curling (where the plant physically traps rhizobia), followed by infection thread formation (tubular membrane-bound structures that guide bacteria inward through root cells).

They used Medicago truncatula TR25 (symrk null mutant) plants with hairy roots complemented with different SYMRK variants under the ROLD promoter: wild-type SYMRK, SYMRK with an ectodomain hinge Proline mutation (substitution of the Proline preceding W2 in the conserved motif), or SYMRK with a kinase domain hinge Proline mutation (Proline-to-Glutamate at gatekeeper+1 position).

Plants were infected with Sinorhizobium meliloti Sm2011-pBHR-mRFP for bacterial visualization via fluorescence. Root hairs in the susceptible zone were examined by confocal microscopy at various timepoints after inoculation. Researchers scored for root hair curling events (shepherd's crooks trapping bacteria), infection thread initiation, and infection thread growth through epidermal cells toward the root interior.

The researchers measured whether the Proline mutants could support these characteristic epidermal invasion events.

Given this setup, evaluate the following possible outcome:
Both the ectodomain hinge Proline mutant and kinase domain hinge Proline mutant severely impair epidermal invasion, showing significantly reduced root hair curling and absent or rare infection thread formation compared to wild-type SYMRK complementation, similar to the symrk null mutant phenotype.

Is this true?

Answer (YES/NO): NO